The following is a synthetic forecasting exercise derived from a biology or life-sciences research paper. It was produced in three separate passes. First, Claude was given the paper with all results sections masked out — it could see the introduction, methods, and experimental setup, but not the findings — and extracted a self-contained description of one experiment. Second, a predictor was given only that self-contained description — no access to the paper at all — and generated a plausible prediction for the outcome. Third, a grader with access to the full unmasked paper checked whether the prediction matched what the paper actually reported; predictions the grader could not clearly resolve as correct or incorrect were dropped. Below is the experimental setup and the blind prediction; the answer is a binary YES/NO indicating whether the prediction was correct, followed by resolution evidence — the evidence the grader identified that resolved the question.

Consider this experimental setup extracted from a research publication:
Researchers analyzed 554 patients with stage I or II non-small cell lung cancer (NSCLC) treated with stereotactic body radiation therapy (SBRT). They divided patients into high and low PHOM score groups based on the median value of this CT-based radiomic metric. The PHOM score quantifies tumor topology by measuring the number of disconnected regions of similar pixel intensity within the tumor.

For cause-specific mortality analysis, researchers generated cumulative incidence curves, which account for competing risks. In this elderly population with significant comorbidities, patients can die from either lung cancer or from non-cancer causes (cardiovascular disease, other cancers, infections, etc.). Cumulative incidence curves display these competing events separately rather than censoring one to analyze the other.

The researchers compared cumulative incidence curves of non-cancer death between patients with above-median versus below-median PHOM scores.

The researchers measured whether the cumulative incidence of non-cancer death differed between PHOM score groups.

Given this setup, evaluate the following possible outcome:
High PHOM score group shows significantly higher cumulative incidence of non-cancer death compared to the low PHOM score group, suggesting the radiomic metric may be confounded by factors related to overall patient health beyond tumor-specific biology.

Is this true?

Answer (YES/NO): NO